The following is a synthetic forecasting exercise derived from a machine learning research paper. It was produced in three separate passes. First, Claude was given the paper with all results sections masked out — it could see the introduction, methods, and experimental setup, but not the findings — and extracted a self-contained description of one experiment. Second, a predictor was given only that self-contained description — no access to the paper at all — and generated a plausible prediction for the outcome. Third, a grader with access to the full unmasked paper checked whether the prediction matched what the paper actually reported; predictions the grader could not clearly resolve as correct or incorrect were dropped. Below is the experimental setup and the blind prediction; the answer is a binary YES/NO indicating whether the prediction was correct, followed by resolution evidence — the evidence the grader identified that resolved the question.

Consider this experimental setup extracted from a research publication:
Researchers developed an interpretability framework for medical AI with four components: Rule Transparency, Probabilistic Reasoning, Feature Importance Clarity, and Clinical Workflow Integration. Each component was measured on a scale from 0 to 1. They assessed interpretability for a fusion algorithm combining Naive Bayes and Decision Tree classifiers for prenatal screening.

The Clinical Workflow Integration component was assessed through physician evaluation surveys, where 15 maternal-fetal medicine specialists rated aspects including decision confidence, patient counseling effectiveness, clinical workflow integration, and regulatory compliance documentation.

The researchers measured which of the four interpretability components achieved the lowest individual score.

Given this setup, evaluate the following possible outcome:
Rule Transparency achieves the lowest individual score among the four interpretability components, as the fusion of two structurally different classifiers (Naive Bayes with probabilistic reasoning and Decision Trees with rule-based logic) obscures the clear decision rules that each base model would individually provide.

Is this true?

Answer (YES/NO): NO